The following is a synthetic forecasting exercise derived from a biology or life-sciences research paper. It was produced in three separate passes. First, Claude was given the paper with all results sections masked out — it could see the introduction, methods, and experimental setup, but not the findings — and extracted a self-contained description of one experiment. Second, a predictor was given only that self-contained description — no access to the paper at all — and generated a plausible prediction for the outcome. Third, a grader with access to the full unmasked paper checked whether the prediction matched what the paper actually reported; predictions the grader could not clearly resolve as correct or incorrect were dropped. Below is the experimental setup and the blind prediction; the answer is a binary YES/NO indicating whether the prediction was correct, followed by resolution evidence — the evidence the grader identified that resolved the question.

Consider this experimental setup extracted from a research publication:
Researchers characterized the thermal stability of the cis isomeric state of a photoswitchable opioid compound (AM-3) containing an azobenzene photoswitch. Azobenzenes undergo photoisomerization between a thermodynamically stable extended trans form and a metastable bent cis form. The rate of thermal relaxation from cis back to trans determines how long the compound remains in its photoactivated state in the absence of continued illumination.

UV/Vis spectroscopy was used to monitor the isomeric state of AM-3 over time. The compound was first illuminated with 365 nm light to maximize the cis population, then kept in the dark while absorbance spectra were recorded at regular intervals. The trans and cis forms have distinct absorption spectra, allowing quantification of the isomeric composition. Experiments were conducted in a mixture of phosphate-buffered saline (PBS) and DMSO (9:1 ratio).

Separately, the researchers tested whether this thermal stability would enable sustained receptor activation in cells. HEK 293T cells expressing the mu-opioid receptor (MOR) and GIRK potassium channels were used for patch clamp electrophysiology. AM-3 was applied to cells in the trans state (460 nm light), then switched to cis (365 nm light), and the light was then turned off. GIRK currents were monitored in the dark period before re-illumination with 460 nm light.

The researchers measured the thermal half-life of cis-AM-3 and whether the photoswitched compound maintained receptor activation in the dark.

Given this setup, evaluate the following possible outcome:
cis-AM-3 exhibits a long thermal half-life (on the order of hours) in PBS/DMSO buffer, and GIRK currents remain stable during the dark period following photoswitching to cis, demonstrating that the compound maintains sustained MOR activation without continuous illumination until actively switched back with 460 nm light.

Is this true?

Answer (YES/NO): YES